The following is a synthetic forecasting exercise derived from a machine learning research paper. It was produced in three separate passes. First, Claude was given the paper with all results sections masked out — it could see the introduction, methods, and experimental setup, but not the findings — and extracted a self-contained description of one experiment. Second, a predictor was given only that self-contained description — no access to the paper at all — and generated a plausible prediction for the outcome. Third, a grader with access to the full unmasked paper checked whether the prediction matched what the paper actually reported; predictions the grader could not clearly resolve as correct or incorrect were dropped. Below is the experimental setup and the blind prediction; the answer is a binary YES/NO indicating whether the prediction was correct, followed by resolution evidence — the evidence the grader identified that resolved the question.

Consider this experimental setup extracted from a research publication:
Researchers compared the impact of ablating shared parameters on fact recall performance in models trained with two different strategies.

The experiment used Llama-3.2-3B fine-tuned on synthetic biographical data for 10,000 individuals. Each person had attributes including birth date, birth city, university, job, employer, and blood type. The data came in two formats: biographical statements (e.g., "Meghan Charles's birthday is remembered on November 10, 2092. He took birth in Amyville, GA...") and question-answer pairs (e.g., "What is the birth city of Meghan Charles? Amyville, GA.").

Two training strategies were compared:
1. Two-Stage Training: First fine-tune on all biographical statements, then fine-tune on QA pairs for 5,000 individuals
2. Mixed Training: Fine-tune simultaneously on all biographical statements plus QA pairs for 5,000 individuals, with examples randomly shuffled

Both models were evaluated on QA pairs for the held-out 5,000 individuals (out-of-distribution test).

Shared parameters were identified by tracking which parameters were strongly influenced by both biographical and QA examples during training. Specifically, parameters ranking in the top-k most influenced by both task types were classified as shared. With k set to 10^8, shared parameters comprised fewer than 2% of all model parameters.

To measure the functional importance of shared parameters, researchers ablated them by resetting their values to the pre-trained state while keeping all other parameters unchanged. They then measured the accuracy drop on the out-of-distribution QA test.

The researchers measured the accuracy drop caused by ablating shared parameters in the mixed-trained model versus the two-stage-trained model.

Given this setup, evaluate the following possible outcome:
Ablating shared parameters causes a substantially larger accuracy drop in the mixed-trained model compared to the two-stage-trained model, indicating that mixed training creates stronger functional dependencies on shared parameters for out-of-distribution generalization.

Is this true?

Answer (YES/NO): YES